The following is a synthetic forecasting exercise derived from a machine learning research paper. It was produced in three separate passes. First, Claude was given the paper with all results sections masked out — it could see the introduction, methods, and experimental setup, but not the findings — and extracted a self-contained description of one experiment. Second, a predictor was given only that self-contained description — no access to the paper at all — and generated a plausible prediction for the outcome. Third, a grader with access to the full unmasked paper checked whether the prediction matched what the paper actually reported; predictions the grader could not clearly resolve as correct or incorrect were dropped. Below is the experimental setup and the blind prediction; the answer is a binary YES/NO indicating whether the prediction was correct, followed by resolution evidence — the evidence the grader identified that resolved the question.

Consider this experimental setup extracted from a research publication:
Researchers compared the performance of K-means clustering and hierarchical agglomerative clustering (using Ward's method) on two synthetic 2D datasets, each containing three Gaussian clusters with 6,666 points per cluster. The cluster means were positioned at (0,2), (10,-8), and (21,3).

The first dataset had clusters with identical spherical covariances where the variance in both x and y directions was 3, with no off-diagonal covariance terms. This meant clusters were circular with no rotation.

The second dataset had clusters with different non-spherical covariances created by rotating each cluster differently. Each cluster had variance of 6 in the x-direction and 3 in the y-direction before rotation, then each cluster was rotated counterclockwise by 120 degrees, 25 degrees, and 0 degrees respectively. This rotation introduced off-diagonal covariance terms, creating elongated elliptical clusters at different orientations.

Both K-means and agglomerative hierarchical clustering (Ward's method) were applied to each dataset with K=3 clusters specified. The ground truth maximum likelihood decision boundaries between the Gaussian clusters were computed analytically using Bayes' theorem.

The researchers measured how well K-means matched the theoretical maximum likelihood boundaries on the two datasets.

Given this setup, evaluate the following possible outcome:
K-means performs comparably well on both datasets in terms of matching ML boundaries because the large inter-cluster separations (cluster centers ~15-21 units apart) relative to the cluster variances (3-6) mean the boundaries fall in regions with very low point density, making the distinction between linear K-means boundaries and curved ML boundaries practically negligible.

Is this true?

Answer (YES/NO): NO